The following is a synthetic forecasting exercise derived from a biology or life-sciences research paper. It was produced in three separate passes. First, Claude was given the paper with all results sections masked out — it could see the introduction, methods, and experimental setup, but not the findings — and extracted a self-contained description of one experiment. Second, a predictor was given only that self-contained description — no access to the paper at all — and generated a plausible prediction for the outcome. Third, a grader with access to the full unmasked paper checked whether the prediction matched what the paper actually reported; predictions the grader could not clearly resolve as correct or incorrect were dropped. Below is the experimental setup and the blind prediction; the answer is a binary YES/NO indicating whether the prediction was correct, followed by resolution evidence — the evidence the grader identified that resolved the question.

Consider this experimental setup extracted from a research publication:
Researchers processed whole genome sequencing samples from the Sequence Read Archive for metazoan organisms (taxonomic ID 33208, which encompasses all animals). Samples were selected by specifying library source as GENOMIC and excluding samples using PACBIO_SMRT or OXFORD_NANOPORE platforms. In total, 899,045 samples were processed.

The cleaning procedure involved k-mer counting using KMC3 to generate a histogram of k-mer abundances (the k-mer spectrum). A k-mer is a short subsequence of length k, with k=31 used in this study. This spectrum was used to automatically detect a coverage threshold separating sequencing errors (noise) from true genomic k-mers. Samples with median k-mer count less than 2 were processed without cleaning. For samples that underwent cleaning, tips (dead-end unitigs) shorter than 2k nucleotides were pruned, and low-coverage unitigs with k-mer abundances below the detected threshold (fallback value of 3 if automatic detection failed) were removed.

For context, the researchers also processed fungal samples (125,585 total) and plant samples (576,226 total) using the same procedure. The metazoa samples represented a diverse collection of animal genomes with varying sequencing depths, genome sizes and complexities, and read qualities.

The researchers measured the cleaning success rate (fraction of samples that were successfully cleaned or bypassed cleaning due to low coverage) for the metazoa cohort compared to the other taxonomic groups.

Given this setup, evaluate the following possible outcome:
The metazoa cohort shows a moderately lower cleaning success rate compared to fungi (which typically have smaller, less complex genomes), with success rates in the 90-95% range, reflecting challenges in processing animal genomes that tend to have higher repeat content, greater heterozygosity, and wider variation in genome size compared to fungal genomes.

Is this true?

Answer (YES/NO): NO